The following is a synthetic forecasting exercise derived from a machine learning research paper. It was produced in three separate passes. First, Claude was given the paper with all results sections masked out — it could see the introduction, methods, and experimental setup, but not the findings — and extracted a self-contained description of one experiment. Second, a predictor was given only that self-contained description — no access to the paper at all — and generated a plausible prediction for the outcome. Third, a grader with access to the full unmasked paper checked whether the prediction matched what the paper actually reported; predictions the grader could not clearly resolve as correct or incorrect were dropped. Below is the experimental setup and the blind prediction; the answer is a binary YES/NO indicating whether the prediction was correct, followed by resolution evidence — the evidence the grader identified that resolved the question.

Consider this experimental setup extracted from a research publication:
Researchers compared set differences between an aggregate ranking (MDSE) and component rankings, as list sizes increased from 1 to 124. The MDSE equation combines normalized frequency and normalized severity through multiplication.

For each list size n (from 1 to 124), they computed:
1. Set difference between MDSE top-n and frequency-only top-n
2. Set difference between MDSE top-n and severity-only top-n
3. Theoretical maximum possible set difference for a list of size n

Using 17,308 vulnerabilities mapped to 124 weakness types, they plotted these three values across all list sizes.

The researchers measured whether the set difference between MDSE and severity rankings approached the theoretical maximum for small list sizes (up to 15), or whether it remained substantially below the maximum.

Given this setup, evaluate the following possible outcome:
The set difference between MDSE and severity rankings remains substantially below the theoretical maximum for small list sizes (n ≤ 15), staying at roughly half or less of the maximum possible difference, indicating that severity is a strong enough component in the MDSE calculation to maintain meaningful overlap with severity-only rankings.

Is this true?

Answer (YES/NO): NO